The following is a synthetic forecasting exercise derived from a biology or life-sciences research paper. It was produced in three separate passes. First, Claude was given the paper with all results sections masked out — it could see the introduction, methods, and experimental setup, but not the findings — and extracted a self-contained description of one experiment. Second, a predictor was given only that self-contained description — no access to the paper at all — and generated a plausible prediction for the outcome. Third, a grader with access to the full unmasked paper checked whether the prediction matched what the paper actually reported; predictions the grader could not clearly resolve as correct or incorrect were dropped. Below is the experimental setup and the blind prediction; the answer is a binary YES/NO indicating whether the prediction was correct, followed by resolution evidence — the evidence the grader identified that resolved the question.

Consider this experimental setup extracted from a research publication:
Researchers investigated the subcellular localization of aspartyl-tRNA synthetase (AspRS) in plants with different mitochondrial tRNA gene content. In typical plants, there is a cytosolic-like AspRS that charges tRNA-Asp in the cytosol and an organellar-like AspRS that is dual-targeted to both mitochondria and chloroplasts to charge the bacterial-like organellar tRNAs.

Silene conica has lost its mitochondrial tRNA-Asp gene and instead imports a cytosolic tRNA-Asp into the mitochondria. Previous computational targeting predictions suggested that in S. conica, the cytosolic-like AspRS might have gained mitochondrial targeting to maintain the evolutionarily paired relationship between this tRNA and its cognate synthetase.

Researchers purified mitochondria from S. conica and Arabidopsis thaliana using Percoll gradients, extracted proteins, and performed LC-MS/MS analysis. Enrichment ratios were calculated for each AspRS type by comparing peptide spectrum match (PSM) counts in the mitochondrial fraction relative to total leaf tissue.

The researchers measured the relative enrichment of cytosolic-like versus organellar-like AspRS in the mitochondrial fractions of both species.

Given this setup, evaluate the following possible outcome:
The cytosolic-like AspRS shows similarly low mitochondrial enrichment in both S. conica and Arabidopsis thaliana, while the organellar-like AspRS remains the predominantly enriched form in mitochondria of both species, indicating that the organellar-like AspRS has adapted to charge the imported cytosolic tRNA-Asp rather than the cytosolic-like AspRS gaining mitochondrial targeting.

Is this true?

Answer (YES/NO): YES